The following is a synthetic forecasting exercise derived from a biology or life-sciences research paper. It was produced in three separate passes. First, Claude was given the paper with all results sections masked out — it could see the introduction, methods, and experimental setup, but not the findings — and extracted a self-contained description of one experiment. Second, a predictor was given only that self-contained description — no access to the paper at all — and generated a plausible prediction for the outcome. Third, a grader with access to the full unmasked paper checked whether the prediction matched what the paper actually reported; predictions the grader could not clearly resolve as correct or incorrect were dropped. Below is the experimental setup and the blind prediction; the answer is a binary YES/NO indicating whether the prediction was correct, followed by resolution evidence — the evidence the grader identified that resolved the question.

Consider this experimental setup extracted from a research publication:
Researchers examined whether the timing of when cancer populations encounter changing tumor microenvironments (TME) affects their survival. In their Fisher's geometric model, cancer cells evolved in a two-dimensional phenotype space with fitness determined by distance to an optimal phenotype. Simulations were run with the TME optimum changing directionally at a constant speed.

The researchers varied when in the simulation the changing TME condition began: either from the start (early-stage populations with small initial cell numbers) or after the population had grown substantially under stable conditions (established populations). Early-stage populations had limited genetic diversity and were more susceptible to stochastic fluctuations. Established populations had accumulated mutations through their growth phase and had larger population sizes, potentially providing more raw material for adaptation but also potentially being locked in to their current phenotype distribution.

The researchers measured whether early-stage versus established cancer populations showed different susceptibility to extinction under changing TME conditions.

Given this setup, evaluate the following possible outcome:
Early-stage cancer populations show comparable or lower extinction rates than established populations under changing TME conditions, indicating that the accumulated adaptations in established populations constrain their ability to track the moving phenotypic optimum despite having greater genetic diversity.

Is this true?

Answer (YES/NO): NO